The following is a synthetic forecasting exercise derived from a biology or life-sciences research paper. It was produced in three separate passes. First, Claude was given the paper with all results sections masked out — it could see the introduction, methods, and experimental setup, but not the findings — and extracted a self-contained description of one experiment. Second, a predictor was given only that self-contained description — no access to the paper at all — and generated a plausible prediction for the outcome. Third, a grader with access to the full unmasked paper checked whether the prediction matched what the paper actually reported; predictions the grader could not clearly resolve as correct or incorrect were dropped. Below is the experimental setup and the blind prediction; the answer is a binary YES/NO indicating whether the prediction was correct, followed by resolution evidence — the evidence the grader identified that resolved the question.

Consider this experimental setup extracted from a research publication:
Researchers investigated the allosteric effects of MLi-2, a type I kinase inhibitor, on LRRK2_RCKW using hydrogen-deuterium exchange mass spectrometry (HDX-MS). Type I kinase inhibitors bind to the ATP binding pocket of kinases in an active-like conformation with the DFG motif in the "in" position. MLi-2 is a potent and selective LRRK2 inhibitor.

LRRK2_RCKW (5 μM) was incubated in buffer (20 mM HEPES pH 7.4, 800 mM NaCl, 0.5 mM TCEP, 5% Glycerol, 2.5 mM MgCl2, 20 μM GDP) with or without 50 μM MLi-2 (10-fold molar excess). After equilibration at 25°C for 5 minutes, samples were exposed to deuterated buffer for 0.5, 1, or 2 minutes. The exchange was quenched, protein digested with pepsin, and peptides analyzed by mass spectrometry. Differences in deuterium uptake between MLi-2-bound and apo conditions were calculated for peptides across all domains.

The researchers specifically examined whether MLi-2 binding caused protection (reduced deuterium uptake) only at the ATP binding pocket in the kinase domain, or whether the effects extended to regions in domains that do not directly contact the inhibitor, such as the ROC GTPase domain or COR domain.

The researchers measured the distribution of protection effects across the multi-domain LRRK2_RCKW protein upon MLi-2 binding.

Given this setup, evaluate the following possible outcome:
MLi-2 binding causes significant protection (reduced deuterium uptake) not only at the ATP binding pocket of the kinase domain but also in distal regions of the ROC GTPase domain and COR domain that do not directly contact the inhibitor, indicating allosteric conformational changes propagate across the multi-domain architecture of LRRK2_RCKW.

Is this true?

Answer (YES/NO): NO